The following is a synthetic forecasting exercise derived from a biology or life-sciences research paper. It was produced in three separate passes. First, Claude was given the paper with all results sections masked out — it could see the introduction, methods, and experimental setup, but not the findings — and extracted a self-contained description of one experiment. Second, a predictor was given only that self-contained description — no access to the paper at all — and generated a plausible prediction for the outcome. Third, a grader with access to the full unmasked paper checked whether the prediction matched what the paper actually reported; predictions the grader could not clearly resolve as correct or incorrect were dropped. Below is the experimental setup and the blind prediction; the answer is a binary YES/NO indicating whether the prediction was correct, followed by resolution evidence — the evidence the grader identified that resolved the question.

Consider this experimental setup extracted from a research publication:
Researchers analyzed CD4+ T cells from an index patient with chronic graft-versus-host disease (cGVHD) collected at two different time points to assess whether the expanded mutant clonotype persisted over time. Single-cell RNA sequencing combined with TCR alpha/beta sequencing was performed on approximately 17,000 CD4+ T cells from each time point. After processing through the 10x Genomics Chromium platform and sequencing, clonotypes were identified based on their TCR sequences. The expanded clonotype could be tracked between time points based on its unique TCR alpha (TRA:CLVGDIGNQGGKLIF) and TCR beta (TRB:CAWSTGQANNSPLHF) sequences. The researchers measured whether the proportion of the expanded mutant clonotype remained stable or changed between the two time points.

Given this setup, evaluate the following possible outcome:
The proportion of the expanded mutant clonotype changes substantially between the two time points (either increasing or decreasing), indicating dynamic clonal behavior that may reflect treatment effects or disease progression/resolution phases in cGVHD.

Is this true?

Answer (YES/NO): NO